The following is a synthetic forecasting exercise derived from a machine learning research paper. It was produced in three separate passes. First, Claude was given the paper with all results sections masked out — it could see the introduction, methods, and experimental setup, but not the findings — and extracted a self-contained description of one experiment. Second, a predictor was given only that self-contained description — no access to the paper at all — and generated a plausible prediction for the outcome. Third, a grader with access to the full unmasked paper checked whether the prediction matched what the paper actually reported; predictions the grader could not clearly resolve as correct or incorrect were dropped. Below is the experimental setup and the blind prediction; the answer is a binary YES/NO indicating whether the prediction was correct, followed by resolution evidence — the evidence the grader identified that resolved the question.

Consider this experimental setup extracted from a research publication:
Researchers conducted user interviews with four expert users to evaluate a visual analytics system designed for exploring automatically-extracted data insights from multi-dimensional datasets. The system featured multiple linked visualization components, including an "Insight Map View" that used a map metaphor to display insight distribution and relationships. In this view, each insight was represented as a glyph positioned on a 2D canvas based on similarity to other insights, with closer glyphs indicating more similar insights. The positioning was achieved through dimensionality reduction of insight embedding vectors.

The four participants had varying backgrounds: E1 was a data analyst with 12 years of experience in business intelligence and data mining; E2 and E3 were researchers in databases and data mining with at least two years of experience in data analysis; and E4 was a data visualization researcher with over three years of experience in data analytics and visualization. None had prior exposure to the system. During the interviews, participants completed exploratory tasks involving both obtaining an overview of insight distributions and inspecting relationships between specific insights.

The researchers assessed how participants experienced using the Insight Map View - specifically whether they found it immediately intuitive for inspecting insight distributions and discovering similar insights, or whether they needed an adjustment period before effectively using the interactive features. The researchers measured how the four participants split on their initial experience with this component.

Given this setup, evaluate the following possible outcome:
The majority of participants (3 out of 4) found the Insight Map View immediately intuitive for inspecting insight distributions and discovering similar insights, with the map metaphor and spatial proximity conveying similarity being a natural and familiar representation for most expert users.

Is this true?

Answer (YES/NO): NO